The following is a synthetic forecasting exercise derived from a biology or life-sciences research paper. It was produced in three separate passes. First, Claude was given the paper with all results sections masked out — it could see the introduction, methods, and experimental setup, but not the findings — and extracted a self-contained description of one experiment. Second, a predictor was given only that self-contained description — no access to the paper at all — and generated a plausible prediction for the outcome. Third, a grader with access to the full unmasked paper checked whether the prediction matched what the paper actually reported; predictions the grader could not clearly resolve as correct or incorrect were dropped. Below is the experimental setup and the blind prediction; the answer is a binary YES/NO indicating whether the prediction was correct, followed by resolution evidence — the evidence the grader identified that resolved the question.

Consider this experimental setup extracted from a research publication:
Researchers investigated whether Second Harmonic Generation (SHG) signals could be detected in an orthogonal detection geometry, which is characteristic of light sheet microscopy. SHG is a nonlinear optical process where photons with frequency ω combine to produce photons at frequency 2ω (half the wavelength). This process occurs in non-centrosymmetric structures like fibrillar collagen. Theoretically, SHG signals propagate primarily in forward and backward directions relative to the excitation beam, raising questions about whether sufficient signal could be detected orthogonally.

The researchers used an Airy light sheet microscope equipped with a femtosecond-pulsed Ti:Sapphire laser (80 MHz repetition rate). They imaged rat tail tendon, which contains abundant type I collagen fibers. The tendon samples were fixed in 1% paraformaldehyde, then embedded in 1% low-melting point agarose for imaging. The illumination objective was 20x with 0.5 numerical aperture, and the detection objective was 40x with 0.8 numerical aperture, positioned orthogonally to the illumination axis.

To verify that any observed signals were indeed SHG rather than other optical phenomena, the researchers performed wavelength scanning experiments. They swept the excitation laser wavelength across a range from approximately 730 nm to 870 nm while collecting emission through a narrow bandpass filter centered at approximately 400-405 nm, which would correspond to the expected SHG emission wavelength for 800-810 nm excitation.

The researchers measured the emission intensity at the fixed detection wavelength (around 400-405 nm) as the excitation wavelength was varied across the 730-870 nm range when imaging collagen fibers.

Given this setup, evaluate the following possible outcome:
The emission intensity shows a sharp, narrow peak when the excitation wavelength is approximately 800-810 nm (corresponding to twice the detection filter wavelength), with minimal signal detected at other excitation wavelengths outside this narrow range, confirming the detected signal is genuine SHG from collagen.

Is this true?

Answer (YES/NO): YES